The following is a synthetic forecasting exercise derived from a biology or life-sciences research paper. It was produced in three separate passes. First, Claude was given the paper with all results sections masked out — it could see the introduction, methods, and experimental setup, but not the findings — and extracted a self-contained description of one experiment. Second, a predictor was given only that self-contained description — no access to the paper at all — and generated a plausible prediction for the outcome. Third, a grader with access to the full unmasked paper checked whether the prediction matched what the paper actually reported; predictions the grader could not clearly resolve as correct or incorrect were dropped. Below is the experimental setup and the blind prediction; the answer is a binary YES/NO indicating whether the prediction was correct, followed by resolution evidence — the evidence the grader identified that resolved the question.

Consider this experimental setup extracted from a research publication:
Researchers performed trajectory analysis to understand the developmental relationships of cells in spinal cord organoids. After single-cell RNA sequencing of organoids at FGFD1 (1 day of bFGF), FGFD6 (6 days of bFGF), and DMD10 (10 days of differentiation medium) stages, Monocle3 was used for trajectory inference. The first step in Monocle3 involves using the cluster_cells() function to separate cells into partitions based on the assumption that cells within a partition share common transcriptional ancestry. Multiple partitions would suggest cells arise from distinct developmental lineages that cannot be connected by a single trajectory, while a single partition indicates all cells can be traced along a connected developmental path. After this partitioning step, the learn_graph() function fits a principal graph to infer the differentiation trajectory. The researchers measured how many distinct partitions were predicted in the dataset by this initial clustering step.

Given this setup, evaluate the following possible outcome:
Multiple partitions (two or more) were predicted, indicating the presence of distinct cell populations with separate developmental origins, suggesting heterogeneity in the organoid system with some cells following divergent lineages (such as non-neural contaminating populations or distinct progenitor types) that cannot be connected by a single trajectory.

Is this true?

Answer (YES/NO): NO